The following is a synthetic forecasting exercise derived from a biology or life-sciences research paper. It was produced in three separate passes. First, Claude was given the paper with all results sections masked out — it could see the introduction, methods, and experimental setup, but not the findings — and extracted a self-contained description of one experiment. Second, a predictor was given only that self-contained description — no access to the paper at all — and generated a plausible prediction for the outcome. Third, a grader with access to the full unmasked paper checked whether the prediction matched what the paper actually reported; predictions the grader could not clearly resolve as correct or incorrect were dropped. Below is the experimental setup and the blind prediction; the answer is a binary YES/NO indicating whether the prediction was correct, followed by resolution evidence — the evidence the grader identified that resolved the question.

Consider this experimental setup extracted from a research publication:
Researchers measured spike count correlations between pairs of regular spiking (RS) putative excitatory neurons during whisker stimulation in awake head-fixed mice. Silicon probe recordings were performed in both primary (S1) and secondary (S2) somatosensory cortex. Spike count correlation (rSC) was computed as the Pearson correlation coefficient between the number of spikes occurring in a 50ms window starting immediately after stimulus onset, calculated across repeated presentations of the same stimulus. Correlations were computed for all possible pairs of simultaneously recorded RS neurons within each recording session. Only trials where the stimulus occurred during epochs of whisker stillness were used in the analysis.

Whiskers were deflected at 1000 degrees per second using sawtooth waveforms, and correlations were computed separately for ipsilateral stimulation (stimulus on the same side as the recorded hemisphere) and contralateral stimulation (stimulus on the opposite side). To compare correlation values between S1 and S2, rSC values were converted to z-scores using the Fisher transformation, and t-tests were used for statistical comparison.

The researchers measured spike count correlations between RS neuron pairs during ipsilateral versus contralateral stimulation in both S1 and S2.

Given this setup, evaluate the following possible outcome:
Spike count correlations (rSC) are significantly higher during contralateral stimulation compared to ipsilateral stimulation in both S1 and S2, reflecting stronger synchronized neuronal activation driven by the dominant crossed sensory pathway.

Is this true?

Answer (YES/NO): NO